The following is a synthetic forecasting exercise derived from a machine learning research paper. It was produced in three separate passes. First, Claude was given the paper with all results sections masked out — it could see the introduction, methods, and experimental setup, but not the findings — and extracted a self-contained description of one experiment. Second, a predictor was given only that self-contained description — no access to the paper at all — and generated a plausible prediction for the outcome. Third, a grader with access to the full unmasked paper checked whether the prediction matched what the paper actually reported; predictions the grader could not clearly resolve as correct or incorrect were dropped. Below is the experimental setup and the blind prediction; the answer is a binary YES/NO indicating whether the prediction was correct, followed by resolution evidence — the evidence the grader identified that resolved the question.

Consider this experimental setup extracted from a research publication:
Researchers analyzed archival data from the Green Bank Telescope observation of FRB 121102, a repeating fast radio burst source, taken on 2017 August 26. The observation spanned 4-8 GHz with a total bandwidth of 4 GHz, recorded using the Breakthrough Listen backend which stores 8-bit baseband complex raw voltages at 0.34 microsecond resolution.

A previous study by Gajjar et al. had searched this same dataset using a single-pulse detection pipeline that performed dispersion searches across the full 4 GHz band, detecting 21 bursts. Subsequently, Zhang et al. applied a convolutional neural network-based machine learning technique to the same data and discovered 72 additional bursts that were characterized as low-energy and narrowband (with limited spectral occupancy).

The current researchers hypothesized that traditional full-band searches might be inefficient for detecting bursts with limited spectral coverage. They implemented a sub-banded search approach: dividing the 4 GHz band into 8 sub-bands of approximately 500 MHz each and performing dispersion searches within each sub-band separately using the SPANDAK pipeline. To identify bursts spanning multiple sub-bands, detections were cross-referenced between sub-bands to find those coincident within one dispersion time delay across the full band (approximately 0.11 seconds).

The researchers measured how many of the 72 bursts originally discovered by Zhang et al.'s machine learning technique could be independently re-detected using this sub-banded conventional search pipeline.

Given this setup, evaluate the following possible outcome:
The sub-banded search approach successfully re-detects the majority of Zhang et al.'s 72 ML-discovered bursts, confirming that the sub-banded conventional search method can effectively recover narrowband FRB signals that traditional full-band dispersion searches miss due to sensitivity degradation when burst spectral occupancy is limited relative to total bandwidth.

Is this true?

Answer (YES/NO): NO